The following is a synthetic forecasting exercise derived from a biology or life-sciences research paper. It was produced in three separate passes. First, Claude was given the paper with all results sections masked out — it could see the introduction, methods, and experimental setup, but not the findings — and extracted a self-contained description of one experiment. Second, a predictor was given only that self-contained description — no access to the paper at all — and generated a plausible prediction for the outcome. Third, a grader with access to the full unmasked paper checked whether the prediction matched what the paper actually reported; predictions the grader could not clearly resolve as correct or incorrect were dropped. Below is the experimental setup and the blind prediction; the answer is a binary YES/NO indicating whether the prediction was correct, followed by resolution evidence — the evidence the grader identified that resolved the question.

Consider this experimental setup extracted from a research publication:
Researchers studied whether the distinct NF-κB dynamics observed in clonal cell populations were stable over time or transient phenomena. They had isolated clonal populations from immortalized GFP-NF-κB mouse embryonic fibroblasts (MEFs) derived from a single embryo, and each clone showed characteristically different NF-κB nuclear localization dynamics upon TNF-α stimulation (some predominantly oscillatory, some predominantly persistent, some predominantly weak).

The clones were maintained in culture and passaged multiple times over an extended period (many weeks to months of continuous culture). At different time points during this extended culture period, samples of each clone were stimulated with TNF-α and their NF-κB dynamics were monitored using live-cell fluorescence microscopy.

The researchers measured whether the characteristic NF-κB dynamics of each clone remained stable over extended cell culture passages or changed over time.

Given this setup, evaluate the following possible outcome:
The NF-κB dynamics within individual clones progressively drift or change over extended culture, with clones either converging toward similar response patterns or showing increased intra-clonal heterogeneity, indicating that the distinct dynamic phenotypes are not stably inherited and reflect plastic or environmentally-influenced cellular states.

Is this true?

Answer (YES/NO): NO